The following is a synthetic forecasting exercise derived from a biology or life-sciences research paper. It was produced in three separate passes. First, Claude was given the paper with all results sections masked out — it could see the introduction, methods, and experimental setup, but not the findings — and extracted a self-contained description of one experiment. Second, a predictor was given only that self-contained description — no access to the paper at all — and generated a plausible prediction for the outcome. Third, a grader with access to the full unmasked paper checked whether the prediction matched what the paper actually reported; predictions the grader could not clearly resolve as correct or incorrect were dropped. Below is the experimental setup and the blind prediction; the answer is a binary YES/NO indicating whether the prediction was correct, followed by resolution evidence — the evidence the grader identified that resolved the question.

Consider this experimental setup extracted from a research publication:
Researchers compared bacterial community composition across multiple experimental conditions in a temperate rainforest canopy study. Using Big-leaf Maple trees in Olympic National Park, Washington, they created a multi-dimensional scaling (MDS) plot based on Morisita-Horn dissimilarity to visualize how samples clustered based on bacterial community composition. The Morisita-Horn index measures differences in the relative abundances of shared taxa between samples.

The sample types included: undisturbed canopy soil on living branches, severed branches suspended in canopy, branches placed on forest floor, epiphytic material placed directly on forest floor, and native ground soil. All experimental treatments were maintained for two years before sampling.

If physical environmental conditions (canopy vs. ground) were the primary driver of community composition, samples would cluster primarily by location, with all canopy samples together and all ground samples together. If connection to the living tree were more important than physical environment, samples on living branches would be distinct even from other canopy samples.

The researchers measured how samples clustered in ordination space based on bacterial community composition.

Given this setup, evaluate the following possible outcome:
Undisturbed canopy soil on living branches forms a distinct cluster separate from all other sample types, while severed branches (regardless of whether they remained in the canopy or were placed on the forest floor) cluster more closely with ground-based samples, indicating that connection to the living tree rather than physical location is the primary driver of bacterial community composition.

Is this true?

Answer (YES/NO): NO